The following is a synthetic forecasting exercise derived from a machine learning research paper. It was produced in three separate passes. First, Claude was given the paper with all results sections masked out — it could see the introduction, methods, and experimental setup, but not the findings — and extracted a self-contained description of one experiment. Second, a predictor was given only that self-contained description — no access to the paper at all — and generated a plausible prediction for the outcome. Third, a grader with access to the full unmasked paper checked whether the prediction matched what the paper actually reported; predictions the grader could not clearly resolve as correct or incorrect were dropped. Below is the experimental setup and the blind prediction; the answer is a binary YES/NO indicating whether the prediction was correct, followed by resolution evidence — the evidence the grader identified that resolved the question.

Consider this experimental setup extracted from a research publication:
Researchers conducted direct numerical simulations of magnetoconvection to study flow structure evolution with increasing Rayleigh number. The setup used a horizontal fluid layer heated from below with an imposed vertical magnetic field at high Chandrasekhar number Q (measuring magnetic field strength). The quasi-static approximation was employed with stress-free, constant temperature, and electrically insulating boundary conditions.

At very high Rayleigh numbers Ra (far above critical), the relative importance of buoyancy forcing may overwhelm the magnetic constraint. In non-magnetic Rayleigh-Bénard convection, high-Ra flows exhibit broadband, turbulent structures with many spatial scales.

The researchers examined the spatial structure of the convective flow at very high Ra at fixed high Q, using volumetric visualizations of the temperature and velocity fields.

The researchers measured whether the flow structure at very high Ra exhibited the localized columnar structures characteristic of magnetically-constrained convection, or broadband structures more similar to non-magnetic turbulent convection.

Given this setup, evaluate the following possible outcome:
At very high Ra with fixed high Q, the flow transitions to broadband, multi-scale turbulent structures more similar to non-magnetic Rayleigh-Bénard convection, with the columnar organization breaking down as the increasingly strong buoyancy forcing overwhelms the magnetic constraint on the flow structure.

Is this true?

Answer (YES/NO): YES